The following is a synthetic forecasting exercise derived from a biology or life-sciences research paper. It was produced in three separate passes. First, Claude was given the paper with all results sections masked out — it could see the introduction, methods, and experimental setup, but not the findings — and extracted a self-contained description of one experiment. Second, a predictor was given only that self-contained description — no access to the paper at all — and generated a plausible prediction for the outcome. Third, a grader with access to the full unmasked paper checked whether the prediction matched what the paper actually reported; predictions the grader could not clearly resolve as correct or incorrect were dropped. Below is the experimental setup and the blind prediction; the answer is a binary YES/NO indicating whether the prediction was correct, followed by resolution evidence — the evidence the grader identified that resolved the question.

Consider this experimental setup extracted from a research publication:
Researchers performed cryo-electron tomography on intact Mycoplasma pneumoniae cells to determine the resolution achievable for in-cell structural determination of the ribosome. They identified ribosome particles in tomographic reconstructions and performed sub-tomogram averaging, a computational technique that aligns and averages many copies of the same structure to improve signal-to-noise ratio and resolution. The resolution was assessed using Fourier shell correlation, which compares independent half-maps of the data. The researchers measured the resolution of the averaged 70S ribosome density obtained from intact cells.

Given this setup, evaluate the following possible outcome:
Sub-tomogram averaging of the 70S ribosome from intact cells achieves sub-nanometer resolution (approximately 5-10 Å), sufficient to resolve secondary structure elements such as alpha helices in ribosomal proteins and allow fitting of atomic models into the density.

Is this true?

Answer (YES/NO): YES